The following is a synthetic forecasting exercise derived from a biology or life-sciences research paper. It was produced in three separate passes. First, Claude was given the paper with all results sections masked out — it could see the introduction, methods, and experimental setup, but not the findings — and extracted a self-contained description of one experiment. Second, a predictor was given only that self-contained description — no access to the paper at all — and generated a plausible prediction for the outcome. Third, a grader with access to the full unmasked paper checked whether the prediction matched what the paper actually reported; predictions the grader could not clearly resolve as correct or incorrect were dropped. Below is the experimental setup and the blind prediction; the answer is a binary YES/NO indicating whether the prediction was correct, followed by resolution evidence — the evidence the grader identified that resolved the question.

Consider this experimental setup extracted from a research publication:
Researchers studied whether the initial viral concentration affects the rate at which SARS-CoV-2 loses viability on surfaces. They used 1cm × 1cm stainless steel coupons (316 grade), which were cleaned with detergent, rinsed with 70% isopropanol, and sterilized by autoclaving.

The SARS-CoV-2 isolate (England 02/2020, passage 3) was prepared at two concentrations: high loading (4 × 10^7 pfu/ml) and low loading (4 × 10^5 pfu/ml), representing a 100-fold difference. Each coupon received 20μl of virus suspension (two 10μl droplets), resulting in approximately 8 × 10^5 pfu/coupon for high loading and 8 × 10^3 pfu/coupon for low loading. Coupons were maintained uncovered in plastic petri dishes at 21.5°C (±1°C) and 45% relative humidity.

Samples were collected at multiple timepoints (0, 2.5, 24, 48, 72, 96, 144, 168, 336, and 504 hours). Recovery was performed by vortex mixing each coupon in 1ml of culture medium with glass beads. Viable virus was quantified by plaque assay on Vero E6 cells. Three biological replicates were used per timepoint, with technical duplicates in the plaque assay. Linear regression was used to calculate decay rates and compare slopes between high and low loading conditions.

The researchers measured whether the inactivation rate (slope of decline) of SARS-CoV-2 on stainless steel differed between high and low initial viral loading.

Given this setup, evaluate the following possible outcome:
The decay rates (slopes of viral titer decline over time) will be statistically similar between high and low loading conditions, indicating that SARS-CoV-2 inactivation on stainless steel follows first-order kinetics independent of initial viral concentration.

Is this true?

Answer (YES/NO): YES